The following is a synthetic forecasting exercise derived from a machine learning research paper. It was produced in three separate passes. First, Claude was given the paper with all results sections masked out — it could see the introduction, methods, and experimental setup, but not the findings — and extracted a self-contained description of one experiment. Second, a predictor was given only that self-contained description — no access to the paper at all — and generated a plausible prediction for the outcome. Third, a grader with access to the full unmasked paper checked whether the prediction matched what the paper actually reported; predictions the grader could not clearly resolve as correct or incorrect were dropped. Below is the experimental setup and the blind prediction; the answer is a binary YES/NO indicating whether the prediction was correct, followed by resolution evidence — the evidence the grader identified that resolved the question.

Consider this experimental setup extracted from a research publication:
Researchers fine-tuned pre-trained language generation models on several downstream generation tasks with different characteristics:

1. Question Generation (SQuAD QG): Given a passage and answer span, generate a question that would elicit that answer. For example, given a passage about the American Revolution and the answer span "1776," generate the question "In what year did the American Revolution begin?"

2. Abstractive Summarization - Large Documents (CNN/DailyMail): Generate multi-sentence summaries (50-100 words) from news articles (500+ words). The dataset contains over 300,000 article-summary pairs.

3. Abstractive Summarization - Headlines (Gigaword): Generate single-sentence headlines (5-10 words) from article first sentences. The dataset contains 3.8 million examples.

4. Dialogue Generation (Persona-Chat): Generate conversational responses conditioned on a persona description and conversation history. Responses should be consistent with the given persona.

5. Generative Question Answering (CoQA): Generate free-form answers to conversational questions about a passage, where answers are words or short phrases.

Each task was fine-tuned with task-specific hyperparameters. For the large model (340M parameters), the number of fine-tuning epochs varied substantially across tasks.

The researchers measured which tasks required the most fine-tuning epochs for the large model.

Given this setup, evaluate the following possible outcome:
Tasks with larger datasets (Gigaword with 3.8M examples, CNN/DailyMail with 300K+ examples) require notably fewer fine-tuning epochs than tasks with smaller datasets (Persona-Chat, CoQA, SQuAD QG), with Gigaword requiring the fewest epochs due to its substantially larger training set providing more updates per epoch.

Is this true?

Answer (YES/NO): NO